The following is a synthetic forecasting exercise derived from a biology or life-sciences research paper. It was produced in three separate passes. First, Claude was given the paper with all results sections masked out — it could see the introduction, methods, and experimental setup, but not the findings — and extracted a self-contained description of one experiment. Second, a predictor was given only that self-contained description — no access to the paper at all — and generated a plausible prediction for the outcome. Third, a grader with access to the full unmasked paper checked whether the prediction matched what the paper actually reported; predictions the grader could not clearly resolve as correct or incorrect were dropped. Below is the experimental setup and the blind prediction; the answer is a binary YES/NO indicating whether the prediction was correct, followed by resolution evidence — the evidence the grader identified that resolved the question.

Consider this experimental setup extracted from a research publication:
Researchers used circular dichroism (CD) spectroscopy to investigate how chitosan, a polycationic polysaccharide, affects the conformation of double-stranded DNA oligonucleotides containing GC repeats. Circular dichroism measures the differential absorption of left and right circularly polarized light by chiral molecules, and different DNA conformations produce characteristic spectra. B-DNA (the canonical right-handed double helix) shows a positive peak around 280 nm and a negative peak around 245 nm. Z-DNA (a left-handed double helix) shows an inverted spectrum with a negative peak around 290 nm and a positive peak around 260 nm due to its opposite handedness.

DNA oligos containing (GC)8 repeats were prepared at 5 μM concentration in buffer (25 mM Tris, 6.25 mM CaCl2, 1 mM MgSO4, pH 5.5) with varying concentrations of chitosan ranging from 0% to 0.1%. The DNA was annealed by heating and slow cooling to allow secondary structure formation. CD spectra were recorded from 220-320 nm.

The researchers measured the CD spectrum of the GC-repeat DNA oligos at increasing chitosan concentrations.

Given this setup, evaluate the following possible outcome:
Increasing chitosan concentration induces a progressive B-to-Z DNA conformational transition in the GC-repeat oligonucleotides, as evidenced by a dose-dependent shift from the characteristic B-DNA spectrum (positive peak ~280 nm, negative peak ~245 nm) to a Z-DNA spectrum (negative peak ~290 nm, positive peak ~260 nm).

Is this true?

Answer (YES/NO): YES